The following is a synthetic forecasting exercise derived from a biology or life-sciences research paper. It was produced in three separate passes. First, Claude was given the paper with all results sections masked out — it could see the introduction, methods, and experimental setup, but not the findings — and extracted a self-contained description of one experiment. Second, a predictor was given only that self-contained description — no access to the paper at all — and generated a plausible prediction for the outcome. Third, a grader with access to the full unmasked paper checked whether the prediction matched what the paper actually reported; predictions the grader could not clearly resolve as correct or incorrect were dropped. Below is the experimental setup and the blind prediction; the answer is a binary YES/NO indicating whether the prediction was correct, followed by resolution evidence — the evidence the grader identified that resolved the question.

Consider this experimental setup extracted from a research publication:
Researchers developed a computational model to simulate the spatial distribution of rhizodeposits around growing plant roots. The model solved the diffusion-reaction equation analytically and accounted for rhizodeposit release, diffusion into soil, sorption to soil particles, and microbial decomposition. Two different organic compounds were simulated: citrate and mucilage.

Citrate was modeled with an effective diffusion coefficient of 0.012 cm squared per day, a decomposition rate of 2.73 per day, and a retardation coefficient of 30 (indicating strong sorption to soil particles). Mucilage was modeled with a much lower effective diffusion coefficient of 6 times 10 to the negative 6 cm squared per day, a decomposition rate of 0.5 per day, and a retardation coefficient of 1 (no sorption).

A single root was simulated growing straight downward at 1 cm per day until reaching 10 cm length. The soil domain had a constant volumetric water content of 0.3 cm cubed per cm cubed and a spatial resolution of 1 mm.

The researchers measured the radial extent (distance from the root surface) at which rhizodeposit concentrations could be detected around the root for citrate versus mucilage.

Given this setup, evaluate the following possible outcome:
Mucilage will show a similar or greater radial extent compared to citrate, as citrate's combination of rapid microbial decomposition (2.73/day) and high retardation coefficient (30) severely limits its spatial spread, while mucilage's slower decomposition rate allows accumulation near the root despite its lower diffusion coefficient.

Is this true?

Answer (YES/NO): NO